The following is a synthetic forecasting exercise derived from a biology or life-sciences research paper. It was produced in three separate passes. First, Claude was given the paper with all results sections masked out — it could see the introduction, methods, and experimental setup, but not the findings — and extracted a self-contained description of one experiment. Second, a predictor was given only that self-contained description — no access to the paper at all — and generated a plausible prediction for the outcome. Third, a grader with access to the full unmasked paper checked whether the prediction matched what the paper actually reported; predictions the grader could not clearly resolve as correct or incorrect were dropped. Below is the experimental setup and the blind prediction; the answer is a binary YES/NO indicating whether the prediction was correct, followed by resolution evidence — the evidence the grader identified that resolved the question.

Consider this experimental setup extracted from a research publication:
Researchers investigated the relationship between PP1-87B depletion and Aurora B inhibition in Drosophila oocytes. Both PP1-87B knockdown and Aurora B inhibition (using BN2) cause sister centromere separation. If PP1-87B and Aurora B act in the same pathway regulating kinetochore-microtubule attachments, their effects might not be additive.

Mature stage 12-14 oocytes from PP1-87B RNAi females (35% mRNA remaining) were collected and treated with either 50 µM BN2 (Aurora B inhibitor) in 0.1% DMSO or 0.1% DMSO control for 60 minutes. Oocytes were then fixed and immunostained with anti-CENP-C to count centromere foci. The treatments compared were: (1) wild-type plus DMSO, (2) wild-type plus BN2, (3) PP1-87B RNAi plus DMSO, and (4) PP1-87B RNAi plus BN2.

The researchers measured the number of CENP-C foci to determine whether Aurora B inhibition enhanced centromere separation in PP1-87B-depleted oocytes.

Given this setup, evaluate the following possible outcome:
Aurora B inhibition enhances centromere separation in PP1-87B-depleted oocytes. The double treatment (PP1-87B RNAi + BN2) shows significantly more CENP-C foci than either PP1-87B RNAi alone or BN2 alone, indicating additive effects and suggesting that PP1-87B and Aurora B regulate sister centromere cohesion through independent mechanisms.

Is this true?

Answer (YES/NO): NO